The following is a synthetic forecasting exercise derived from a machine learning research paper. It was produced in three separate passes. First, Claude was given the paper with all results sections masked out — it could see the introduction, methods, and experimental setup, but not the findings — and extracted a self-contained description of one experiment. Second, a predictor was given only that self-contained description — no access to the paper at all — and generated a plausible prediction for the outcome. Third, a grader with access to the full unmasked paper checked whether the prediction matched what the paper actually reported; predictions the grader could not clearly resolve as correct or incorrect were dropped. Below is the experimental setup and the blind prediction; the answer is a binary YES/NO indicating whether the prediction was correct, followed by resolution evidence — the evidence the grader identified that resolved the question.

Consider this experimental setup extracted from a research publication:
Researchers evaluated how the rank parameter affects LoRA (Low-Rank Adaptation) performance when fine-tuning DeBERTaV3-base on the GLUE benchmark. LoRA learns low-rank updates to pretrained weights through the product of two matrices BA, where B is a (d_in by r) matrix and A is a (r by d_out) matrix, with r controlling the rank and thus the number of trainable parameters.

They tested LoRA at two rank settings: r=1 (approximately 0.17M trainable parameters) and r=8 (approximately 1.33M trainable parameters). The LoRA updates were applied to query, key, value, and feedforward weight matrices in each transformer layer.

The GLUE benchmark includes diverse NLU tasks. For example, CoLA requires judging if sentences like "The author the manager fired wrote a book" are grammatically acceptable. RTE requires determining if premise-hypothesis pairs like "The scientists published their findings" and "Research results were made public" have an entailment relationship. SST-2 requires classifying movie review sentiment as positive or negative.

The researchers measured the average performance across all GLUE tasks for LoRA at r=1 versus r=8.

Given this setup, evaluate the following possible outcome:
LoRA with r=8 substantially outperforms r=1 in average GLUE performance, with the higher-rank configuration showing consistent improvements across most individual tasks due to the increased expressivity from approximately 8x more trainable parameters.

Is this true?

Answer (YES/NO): NO